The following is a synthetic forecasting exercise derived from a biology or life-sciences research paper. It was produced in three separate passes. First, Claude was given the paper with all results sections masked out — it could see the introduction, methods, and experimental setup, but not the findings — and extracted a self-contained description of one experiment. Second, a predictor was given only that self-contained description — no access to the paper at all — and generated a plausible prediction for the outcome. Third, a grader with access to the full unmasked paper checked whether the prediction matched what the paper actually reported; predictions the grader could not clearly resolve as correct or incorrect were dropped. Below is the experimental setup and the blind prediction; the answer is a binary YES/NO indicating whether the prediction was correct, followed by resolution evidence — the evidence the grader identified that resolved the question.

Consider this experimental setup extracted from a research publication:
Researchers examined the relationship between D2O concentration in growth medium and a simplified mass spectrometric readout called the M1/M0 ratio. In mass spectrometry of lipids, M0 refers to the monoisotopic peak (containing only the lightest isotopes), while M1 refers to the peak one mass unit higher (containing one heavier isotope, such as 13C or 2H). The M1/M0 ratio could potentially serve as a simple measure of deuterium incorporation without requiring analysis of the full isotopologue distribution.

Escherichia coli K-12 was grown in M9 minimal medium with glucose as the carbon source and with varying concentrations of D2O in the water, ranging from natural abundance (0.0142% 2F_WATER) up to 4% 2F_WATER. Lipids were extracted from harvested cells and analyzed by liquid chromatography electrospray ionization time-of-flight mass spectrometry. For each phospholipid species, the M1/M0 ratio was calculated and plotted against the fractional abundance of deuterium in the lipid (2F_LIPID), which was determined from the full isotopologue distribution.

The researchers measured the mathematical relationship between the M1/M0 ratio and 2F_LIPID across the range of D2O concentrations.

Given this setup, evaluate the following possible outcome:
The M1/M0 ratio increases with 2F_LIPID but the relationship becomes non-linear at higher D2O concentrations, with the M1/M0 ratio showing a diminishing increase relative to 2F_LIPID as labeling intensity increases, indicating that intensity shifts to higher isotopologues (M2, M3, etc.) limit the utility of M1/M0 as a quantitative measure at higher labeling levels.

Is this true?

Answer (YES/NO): NO